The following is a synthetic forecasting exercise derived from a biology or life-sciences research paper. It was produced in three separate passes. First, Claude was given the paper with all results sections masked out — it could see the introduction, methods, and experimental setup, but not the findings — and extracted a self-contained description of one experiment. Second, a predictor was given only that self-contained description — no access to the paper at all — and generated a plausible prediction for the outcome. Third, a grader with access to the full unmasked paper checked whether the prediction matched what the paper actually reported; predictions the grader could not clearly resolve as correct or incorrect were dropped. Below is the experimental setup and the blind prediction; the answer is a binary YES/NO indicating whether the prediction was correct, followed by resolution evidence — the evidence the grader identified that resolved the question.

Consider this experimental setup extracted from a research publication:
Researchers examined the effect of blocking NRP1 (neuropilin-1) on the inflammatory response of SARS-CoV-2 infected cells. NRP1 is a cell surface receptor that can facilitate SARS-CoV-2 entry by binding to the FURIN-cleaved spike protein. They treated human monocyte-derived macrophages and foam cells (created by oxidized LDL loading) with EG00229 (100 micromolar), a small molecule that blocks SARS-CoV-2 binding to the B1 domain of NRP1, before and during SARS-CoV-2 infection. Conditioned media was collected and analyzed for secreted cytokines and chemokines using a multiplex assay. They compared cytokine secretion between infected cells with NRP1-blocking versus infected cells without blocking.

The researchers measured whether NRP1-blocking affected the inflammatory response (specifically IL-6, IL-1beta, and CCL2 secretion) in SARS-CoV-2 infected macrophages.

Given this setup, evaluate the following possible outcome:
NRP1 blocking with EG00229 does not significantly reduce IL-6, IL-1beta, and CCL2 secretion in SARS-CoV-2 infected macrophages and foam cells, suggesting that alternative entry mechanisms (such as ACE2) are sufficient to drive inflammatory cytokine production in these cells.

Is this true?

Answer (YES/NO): NO